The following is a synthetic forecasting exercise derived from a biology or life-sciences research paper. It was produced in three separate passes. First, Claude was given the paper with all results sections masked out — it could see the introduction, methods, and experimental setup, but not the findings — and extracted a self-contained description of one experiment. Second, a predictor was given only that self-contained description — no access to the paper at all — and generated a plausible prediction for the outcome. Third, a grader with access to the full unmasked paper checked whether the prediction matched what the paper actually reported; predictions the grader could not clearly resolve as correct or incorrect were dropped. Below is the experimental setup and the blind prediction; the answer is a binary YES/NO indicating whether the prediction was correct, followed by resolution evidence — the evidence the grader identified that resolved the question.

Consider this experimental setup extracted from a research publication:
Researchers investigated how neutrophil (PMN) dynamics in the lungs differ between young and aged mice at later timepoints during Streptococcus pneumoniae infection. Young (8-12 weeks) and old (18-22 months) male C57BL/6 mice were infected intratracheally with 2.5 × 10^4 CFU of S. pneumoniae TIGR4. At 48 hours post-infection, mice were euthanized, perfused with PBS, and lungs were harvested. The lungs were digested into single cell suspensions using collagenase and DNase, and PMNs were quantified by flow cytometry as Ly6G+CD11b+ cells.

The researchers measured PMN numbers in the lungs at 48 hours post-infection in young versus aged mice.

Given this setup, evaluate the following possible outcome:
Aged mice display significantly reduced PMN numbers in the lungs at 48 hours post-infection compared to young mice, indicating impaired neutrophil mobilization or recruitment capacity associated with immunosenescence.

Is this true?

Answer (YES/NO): NO